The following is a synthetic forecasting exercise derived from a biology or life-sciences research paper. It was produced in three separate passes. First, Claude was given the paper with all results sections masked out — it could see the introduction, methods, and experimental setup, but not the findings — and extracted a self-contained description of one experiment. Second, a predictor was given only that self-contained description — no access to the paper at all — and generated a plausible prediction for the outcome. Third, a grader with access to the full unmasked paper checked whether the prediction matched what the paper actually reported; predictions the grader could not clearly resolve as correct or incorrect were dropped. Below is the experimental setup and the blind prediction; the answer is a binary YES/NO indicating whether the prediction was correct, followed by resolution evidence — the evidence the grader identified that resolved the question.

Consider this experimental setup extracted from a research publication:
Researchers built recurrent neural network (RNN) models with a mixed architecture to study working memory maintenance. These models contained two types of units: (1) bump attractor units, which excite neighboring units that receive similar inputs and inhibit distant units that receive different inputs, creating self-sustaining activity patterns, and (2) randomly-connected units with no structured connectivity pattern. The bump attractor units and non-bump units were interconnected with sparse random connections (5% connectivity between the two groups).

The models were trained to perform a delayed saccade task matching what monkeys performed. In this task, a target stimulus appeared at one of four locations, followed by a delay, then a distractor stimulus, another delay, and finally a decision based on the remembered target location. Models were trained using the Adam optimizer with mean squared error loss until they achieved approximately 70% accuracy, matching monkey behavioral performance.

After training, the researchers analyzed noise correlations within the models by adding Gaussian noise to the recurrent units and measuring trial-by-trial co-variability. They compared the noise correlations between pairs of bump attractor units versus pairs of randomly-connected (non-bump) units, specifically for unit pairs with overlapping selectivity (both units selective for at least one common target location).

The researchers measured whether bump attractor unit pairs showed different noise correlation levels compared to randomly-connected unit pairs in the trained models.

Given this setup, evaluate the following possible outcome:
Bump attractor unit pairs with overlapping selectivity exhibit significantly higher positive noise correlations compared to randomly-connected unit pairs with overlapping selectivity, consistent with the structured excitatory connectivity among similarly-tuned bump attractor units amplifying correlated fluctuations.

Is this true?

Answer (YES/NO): YES